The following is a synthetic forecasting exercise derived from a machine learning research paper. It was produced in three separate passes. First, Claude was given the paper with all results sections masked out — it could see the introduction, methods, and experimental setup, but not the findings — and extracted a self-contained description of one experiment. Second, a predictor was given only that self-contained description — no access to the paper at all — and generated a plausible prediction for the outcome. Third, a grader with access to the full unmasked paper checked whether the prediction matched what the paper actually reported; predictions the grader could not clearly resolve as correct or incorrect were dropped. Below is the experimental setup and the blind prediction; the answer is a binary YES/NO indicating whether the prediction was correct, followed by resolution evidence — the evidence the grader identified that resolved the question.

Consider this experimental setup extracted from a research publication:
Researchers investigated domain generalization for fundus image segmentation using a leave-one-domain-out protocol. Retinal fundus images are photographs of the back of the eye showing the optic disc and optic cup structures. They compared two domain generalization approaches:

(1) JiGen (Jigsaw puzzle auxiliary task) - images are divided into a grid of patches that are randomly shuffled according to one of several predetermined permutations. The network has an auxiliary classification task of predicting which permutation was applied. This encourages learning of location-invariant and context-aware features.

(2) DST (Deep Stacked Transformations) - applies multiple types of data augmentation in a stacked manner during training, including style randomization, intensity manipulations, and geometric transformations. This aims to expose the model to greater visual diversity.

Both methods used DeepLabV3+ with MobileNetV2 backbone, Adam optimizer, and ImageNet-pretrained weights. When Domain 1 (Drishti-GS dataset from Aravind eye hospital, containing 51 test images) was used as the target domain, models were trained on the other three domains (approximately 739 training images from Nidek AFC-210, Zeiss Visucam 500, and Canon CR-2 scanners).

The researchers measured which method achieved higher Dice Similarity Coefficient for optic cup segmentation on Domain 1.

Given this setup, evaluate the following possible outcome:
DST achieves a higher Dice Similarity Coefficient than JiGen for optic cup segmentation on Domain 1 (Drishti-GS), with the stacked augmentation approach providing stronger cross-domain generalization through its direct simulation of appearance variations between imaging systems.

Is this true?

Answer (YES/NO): NO